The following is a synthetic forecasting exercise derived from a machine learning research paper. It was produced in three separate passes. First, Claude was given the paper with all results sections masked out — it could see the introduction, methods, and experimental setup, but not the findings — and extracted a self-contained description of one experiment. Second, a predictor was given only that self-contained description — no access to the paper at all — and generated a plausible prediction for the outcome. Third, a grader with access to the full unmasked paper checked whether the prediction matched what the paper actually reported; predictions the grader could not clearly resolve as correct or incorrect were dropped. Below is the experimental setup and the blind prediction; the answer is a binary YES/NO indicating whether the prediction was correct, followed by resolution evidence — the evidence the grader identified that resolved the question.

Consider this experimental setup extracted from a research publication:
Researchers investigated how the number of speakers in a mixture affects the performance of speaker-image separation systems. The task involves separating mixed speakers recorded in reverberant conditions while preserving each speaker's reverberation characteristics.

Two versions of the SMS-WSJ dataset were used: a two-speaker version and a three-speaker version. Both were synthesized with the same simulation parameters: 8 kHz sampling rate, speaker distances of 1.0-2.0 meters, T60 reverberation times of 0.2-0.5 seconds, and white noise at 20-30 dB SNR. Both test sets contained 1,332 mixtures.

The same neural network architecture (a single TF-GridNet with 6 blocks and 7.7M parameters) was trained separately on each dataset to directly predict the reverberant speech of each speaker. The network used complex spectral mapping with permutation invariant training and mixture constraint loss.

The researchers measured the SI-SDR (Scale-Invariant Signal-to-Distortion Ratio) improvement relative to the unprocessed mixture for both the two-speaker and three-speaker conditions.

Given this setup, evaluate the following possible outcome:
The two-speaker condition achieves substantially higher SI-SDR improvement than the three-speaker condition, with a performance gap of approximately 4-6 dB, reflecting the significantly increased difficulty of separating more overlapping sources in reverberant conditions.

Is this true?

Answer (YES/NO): YES